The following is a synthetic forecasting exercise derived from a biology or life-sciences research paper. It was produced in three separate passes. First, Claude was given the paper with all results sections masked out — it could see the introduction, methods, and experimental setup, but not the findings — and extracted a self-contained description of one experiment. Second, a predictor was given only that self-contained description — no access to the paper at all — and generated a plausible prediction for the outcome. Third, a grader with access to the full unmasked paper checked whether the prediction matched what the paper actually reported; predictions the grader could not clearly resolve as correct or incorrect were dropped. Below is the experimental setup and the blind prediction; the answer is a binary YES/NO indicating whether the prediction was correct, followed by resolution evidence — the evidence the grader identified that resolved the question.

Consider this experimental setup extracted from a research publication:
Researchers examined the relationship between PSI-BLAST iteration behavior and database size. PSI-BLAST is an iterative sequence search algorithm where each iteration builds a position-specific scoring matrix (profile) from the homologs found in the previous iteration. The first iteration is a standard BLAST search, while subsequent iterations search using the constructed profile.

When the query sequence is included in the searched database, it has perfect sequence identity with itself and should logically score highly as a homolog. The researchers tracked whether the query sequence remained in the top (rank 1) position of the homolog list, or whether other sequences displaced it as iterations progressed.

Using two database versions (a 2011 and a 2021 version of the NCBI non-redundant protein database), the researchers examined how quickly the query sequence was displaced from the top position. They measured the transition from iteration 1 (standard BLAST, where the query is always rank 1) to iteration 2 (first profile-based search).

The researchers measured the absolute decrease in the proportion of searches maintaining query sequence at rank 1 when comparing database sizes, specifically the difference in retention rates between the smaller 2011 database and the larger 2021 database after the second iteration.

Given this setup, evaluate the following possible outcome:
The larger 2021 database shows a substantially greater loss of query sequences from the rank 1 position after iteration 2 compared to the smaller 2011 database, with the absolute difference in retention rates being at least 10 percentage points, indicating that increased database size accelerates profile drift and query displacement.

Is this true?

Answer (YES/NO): YES